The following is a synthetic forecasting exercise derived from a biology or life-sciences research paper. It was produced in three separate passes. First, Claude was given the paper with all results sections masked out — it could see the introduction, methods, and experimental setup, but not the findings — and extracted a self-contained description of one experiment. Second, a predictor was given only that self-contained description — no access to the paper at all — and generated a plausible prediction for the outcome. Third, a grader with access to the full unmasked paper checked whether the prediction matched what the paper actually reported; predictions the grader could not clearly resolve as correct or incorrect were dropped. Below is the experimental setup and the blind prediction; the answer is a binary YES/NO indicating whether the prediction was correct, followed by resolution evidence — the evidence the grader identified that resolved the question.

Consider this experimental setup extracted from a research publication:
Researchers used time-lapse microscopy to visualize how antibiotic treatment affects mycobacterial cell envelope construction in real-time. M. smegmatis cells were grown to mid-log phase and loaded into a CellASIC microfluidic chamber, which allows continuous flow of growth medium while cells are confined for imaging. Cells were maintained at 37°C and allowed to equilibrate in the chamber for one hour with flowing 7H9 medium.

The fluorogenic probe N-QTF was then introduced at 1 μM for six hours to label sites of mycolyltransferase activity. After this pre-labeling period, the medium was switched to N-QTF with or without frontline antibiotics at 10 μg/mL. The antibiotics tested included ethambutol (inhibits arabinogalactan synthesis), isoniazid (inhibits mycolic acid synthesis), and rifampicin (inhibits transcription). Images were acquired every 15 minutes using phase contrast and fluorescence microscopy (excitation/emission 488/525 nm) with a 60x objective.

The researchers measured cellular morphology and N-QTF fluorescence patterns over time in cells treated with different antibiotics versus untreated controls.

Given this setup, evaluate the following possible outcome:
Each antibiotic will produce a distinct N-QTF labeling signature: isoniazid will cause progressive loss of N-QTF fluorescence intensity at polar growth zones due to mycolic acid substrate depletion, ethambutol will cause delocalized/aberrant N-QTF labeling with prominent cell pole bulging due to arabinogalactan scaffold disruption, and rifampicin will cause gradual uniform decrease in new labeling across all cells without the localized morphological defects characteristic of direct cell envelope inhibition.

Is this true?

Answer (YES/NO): NO